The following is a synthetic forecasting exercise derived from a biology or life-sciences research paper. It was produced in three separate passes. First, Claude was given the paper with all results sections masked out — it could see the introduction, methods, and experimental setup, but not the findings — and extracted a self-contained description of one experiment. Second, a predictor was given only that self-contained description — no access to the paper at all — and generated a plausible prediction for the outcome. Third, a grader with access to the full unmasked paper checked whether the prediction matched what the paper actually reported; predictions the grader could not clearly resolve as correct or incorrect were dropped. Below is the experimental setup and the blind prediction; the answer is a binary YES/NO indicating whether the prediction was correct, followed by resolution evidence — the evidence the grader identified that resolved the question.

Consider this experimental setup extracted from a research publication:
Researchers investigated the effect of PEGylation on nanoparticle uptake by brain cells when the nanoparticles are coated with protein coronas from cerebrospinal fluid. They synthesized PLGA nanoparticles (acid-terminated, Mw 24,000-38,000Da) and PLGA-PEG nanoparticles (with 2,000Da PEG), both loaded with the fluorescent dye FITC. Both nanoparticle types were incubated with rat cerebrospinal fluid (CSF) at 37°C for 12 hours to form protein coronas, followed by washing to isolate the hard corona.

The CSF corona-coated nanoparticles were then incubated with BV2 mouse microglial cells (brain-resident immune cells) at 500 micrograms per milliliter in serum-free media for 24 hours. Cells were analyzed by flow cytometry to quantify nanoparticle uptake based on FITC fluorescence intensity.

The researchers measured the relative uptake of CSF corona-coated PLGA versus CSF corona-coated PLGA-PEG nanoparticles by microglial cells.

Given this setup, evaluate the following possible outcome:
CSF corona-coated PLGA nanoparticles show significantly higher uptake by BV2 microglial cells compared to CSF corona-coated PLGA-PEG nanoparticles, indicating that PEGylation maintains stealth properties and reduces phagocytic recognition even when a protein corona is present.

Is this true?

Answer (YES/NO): YES